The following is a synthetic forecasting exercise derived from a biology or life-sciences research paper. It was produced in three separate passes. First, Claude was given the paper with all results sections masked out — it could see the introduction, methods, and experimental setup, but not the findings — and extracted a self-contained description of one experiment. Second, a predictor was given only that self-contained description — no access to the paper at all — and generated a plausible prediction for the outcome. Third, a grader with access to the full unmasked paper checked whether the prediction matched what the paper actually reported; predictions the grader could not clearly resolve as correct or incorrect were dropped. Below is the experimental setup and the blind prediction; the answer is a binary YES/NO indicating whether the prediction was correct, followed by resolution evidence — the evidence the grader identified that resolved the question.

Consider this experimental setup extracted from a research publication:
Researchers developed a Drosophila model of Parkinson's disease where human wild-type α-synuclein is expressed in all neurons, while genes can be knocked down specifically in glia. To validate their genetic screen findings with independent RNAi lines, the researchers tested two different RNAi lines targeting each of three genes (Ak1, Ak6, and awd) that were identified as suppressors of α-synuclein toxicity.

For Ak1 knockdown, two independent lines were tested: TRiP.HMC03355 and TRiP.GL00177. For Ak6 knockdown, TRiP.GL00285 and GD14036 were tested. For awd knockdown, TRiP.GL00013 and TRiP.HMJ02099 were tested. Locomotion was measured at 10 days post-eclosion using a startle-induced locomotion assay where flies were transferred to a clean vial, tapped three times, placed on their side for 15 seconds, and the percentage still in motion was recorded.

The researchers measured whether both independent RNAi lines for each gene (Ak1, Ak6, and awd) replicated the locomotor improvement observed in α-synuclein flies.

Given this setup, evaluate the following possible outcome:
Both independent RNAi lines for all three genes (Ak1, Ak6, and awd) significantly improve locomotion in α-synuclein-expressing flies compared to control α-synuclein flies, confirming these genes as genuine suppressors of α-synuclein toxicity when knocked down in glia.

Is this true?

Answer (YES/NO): YES